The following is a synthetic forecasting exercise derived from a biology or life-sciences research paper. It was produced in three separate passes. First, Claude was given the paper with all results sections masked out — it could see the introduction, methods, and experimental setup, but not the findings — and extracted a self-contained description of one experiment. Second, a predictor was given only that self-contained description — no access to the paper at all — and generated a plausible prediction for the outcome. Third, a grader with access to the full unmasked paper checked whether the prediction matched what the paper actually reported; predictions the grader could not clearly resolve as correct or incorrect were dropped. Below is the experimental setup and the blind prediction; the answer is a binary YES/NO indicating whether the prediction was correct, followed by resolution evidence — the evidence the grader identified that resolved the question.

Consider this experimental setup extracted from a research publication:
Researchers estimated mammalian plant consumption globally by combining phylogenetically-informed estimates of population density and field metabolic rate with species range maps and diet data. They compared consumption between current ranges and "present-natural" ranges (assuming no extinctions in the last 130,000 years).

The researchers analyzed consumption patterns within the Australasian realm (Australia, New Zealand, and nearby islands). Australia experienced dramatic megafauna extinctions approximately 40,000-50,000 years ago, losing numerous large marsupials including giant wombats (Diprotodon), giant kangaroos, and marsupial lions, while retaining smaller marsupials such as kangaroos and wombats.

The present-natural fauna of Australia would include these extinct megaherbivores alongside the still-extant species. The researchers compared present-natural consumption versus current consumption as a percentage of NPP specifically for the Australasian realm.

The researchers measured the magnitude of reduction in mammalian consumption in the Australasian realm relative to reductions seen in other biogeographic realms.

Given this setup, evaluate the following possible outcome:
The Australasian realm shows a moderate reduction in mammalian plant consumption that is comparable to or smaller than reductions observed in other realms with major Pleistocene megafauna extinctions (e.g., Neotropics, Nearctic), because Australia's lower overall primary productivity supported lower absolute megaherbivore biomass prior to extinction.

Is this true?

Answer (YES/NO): NO